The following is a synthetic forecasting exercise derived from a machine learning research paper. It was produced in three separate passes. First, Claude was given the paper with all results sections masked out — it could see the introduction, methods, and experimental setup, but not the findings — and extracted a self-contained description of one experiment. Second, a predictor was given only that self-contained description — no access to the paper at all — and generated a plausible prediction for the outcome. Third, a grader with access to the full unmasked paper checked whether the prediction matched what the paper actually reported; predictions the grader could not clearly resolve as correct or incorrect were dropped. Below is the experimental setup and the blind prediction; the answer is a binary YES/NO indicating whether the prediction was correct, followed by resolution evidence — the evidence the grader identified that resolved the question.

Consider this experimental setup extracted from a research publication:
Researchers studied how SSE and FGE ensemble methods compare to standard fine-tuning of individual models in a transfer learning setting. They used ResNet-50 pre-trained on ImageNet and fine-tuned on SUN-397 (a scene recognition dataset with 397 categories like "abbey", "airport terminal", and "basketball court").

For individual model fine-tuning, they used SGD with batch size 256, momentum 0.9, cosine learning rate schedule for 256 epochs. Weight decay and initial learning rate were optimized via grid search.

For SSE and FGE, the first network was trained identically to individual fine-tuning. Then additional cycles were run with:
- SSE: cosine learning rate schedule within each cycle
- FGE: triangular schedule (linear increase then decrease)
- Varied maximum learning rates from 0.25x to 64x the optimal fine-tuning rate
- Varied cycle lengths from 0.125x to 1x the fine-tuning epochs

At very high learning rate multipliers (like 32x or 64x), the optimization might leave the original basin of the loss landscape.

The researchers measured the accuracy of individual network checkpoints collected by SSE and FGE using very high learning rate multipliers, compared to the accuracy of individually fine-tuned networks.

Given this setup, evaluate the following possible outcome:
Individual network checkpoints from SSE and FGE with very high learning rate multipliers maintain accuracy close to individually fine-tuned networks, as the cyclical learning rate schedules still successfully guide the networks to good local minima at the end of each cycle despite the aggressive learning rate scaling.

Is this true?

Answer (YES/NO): NO